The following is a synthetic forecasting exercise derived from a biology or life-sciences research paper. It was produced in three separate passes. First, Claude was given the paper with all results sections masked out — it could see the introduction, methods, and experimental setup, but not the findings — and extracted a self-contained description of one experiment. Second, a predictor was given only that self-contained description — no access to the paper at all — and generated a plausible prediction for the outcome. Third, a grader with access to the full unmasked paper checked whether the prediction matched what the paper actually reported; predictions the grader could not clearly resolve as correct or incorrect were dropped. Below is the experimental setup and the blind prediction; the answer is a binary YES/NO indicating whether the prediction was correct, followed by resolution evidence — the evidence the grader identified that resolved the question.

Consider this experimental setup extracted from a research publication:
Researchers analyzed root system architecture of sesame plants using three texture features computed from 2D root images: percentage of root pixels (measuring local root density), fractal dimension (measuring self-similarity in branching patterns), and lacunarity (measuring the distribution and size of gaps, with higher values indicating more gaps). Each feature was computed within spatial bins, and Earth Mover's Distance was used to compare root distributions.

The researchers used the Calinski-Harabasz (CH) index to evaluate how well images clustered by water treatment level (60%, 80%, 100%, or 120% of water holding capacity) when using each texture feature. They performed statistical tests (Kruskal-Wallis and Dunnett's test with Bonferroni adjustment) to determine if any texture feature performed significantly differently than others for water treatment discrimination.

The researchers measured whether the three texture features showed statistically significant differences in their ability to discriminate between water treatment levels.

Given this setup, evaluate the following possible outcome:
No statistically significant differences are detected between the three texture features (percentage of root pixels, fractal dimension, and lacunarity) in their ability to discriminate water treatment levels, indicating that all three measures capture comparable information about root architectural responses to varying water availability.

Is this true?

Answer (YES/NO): NO